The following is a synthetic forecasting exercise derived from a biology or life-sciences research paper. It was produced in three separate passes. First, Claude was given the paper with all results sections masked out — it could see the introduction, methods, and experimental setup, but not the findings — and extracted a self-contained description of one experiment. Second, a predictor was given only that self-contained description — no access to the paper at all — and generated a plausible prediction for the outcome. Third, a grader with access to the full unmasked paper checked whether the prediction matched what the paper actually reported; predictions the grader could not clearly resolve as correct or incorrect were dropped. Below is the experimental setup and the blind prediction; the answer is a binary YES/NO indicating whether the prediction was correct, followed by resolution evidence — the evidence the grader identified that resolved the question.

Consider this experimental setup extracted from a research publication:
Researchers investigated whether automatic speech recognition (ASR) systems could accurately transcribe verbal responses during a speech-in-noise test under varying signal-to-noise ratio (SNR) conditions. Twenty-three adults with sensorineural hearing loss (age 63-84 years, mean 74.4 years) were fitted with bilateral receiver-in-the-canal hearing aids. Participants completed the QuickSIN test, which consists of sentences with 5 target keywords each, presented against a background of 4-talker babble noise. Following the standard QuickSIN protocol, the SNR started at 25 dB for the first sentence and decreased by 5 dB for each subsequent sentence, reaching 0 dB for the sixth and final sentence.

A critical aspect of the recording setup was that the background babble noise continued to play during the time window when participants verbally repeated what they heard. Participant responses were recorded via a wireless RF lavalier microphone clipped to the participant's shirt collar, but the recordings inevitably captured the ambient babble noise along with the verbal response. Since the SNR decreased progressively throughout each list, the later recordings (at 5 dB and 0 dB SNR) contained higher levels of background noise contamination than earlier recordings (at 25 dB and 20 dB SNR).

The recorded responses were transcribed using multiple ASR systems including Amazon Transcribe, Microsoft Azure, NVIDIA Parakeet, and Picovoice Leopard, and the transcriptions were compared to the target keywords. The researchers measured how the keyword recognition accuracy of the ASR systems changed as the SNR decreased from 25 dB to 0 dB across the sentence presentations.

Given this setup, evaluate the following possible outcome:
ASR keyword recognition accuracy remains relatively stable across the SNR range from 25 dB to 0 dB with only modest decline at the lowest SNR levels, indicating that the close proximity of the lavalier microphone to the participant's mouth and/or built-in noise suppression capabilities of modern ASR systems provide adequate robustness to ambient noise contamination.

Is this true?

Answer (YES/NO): NO